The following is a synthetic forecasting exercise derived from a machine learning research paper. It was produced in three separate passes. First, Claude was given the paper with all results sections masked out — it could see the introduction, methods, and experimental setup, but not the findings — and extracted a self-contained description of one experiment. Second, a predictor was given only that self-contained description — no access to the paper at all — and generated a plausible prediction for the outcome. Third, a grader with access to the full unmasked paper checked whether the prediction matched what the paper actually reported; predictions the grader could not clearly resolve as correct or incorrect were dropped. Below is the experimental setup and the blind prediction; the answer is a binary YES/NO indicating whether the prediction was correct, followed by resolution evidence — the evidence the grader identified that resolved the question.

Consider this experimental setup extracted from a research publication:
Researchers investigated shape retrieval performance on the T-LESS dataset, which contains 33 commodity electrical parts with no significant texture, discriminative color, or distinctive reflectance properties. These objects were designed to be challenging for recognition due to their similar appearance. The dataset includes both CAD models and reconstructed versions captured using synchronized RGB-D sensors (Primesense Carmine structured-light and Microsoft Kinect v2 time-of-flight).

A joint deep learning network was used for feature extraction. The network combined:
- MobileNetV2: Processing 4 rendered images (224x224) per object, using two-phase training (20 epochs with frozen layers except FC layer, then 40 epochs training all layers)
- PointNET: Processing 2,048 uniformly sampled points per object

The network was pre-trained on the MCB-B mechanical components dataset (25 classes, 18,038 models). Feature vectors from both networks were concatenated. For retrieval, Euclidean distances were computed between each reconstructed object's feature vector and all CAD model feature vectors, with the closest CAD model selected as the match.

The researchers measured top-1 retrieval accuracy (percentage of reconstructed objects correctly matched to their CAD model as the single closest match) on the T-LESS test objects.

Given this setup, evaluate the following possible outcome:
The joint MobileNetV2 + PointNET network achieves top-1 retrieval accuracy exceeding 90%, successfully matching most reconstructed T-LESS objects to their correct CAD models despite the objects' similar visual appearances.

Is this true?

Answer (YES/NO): NO